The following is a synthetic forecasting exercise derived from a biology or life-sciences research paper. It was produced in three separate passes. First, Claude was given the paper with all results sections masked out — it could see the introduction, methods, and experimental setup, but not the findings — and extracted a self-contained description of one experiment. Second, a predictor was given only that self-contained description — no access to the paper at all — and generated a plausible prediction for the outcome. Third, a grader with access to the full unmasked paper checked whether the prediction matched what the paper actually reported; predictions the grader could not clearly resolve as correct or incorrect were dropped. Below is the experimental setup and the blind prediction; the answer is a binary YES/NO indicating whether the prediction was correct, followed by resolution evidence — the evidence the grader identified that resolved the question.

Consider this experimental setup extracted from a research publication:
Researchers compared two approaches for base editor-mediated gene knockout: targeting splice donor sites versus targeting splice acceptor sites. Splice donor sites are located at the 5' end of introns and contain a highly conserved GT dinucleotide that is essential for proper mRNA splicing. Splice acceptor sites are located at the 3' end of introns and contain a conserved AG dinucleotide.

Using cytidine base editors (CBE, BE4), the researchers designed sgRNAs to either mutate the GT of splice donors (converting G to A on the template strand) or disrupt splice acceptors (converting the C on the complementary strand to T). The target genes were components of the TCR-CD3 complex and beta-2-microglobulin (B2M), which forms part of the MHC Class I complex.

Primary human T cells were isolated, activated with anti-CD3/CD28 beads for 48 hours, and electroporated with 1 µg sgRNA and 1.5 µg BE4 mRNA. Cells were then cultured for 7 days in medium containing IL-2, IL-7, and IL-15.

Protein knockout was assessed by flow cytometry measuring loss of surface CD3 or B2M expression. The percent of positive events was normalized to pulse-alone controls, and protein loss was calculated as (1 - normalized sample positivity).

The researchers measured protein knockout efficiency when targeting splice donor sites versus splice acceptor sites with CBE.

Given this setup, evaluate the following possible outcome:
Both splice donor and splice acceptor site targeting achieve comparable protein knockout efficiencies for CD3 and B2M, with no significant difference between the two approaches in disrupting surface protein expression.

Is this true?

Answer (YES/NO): YES